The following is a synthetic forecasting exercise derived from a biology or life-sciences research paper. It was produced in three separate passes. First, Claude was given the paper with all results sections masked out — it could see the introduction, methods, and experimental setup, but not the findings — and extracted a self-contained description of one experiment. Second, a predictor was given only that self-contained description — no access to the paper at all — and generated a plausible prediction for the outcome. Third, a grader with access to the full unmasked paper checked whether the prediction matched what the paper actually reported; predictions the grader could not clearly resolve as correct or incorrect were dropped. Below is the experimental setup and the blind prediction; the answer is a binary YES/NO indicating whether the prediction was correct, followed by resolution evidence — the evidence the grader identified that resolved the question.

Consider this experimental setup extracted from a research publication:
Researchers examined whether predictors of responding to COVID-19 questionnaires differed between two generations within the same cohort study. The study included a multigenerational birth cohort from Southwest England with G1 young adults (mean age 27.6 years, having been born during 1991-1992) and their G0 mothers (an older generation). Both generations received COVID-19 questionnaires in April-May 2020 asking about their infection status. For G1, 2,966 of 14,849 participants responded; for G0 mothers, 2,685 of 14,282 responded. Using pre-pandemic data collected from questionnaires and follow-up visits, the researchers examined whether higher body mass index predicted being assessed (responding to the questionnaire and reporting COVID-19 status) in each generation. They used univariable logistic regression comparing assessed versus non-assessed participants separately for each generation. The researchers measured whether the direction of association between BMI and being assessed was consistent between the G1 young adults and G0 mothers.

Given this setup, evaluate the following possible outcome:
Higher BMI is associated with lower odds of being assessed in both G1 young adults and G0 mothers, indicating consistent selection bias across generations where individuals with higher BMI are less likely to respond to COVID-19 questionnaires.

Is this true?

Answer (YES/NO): NO